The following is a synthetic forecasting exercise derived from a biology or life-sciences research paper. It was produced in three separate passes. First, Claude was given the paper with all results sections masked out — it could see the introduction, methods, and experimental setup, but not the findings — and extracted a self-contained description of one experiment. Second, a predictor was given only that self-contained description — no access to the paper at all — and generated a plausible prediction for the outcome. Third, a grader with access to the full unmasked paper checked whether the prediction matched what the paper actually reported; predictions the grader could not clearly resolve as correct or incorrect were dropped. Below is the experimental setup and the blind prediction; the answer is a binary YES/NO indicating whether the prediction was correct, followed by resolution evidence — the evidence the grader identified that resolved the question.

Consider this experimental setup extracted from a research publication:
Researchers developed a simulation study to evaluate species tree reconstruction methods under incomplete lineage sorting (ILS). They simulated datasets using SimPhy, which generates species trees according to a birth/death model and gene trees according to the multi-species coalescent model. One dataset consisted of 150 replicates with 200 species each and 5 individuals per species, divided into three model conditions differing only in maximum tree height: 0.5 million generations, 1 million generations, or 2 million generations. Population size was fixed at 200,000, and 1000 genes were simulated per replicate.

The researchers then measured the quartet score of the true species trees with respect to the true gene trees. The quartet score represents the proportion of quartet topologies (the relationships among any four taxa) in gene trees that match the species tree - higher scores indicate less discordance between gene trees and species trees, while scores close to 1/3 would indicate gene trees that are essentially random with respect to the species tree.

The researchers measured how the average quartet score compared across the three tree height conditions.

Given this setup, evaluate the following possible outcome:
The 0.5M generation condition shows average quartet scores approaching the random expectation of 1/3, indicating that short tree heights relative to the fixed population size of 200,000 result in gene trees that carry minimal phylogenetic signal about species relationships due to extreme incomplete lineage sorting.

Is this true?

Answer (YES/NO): NO